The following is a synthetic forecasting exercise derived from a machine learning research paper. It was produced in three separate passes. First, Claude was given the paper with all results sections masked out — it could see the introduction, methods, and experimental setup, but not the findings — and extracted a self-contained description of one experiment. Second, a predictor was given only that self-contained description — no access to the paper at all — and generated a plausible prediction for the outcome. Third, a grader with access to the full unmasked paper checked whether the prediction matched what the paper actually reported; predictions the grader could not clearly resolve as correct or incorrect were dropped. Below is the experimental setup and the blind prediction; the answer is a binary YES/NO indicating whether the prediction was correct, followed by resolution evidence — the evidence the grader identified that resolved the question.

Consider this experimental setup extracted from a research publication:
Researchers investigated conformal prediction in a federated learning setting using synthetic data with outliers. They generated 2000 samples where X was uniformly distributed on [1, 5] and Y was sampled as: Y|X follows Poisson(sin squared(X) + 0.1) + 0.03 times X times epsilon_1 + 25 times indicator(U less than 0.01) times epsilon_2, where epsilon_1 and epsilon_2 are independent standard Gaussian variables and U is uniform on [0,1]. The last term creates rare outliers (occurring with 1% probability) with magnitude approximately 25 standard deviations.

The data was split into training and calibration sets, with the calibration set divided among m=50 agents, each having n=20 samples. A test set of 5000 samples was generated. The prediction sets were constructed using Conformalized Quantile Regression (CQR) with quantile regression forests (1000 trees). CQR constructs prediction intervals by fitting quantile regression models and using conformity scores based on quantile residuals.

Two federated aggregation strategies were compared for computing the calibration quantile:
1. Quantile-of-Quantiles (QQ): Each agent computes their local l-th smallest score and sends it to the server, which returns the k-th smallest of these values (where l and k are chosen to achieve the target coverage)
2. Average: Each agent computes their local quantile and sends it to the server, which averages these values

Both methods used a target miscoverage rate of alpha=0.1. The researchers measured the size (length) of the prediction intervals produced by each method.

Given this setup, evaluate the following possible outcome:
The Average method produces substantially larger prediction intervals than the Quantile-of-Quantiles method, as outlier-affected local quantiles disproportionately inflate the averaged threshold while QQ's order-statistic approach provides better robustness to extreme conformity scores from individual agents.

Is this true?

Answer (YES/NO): YES